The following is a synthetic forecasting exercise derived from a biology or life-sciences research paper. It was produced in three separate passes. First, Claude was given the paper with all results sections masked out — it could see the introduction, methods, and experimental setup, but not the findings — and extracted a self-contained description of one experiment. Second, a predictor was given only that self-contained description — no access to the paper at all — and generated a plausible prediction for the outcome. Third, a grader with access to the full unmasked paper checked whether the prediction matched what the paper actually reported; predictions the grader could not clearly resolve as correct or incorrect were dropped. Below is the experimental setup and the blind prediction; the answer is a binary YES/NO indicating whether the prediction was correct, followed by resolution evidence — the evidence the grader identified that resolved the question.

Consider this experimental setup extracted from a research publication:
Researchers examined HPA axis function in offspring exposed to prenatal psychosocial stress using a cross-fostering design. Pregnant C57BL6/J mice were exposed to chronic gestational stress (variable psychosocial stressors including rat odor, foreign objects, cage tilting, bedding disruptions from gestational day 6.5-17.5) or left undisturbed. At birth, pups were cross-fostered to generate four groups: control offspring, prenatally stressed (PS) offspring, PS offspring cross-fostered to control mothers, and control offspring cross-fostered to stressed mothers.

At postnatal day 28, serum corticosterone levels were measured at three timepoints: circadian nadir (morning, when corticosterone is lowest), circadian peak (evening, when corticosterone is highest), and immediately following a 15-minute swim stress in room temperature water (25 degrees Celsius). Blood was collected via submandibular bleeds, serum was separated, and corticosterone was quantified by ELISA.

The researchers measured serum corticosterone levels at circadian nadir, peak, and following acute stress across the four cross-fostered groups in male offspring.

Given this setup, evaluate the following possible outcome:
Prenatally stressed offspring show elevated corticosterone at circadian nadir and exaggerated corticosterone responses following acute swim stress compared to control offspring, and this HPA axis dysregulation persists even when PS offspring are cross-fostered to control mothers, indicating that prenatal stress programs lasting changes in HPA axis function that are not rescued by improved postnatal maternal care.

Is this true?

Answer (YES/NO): NO